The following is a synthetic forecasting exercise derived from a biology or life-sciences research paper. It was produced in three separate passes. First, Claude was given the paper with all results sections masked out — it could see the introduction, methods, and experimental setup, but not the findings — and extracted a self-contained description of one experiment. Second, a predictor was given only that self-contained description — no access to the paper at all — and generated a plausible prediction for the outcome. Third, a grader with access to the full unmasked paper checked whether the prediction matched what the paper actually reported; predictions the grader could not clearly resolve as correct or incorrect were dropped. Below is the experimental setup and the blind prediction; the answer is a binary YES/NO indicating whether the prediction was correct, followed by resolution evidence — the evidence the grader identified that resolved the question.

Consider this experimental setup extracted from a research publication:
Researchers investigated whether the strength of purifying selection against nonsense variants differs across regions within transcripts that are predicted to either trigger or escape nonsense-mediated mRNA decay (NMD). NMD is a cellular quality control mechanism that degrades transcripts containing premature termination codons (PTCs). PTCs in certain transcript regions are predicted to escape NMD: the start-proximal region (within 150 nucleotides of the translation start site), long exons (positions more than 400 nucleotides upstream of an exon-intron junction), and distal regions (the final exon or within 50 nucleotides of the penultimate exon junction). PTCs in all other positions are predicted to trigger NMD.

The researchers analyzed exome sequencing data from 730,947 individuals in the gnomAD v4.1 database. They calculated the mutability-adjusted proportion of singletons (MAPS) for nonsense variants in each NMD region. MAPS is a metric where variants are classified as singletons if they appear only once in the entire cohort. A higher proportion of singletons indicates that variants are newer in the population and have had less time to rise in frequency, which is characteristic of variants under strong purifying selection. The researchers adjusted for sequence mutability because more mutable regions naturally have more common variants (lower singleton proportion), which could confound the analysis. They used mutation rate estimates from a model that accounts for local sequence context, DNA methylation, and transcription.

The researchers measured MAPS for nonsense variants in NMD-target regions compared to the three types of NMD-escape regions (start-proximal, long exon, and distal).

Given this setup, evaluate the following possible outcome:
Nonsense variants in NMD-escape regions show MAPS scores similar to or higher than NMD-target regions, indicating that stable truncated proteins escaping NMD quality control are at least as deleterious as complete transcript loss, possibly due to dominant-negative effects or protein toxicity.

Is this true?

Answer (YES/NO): NO